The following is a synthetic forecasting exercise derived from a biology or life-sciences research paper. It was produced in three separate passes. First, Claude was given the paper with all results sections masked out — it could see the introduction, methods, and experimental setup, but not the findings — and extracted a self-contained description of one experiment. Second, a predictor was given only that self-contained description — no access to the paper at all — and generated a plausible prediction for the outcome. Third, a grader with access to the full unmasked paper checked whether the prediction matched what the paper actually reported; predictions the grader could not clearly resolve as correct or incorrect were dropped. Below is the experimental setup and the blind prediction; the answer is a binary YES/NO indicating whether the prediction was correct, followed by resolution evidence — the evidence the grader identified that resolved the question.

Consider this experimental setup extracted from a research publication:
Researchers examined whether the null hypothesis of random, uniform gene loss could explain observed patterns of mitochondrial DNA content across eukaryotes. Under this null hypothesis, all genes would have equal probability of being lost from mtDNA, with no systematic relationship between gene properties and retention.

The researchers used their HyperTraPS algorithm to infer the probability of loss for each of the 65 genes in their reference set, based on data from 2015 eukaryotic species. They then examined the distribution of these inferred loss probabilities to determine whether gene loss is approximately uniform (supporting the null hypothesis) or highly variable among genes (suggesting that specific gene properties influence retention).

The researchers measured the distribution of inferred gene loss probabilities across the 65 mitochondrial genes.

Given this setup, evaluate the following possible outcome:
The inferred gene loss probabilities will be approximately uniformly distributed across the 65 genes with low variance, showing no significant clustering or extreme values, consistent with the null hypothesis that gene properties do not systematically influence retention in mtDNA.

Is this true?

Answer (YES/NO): NO